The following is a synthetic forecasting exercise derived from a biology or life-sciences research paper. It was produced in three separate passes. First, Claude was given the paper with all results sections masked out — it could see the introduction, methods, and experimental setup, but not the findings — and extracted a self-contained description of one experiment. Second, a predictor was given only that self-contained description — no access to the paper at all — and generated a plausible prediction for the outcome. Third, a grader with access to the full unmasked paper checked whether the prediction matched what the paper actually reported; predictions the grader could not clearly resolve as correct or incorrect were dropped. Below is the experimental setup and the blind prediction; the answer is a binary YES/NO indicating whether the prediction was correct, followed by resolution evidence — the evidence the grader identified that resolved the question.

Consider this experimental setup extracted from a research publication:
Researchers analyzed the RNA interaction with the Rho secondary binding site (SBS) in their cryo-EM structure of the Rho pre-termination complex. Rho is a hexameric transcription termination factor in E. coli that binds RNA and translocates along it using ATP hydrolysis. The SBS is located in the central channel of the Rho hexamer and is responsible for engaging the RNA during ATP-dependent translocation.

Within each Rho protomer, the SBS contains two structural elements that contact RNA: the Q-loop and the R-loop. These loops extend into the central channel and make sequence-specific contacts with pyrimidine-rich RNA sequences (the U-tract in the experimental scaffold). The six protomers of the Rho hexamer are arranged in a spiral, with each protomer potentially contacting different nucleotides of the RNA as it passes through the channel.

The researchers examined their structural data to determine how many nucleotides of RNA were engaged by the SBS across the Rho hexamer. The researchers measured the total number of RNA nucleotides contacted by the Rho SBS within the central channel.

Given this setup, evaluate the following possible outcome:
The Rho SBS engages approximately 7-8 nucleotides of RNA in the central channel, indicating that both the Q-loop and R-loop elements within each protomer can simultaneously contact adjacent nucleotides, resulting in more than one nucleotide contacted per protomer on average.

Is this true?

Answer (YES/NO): NO